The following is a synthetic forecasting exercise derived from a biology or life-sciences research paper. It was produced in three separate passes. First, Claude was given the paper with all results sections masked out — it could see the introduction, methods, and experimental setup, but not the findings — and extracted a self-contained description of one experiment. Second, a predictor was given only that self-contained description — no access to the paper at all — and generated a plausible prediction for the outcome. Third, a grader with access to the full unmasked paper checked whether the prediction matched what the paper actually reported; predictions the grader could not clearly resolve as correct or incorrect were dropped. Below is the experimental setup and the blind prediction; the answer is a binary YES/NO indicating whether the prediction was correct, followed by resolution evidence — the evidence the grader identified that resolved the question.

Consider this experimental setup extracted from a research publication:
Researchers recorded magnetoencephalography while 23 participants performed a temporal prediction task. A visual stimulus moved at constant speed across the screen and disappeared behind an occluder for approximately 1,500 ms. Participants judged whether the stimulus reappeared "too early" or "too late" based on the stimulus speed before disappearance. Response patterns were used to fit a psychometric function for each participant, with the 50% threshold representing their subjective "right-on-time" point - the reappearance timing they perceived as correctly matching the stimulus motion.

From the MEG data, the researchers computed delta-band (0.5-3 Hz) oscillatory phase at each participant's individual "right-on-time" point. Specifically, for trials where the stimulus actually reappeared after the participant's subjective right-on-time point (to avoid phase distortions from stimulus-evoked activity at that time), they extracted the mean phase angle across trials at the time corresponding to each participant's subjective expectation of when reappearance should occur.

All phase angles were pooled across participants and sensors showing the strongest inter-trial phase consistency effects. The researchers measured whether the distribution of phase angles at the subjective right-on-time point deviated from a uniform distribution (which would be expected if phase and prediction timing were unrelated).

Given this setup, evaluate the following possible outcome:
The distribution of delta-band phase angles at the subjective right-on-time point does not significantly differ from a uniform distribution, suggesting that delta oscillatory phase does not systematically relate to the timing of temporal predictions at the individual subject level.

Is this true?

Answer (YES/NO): NO